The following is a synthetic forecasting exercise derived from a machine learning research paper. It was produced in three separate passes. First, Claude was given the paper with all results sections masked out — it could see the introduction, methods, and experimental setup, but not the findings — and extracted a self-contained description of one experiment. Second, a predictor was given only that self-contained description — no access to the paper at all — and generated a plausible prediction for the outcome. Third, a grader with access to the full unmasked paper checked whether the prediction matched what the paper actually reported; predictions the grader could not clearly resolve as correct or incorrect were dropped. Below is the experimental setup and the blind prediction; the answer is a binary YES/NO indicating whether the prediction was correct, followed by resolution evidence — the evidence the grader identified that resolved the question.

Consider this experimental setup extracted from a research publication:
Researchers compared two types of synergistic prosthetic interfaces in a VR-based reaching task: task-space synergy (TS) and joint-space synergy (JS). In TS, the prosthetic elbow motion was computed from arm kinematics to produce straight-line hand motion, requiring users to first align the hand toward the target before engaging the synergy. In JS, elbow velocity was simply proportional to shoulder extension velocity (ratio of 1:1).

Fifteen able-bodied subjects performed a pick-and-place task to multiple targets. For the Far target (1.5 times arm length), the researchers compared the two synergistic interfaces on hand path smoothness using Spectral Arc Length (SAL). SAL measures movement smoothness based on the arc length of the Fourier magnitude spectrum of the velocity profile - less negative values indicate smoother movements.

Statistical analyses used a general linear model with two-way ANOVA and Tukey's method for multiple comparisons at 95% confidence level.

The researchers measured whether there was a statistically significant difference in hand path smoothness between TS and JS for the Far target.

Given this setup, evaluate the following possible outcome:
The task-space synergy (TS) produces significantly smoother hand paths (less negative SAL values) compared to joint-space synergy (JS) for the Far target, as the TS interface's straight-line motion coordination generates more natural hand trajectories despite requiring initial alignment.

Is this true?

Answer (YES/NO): NO